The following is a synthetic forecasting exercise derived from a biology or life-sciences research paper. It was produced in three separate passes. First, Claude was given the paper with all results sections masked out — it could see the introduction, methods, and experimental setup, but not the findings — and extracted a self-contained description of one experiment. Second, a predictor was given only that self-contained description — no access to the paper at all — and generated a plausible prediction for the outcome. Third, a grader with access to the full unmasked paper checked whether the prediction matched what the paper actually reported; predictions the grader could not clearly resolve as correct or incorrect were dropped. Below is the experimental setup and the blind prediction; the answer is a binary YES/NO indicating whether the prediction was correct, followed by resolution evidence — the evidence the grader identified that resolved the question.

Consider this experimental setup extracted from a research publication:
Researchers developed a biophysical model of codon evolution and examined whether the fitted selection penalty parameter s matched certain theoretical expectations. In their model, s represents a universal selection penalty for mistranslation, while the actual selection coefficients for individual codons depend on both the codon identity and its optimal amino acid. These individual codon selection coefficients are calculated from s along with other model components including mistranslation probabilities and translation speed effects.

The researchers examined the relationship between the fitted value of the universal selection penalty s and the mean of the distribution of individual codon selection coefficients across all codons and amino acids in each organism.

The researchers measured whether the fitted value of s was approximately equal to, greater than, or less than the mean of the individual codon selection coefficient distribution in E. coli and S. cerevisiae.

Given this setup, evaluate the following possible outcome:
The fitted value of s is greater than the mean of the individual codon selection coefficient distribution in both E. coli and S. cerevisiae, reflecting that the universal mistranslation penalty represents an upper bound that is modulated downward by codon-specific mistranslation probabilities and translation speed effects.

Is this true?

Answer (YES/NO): NO